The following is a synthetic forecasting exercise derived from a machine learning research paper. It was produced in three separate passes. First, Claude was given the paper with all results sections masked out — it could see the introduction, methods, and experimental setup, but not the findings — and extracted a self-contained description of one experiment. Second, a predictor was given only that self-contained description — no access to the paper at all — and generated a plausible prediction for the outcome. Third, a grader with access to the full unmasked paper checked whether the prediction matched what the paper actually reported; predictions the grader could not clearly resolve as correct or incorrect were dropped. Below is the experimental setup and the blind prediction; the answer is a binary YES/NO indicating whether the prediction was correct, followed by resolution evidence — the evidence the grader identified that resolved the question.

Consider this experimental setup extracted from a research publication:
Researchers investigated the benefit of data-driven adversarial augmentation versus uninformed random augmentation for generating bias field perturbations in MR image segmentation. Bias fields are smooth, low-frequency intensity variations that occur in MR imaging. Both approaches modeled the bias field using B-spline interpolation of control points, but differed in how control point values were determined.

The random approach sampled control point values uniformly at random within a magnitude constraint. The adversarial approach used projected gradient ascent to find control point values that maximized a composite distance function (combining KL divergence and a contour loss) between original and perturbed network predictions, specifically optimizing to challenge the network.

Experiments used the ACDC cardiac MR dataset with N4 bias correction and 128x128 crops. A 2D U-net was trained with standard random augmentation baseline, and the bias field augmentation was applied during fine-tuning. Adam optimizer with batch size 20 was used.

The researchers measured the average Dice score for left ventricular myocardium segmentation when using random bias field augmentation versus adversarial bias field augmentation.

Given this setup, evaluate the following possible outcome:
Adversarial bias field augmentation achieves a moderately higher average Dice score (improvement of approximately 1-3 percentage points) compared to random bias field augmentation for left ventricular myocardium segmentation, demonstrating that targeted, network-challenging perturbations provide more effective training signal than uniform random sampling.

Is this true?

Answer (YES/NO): YES